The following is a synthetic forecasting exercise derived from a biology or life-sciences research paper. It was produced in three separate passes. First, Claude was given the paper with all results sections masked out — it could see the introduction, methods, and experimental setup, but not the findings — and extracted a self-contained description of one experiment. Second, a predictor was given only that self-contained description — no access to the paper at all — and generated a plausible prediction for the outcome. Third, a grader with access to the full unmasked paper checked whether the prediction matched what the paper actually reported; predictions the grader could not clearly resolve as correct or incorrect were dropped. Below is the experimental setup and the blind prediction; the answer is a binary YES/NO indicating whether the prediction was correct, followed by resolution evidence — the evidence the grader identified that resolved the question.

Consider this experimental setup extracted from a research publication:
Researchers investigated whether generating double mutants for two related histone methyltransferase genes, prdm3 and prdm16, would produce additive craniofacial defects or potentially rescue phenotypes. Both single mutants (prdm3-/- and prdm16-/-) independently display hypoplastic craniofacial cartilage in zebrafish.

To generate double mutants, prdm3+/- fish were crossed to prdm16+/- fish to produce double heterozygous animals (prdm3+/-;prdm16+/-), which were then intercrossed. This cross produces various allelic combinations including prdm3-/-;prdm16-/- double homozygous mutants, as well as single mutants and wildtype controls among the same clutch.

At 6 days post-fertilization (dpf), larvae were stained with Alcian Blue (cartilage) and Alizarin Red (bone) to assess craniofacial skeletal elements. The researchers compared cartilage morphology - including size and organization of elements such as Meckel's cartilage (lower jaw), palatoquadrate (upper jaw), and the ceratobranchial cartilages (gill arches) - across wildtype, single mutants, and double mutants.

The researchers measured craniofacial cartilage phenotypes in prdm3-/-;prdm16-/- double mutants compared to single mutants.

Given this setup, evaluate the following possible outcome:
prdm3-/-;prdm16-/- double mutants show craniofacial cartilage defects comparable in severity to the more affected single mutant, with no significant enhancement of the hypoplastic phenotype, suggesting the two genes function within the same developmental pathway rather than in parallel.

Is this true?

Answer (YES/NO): NO